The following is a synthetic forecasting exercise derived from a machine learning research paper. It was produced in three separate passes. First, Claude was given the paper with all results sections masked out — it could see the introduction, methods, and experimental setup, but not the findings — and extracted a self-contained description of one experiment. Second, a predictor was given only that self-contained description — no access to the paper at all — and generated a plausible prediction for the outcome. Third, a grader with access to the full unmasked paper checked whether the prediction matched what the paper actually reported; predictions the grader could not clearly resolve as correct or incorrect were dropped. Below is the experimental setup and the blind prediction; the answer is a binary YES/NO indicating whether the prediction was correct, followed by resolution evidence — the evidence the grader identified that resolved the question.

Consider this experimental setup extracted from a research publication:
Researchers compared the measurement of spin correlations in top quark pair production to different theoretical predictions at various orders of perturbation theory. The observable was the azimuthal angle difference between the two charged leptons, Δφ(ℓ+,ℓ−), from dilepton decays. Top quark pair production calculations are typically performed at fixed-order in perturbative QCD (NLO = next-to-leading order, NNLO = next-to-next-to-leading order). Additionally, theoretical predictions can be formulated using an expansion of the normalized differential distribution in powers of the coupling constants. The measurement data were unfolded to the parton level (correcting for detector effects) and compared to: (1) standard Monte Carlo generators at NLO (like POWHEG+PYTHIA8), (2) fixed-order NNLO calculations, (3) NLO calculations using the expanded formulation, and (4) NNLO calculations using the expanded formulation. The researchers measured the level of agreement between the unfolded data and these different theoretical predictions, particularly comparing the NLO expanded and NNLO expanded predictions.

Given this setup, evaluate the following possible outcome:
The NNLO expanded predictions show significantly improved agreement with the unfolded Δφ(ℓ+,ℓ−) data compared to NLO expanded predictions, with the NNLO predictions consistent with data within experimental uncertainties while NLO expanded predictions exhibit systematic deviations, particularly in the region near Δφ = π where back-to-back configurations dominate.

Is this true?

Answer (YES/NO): NO